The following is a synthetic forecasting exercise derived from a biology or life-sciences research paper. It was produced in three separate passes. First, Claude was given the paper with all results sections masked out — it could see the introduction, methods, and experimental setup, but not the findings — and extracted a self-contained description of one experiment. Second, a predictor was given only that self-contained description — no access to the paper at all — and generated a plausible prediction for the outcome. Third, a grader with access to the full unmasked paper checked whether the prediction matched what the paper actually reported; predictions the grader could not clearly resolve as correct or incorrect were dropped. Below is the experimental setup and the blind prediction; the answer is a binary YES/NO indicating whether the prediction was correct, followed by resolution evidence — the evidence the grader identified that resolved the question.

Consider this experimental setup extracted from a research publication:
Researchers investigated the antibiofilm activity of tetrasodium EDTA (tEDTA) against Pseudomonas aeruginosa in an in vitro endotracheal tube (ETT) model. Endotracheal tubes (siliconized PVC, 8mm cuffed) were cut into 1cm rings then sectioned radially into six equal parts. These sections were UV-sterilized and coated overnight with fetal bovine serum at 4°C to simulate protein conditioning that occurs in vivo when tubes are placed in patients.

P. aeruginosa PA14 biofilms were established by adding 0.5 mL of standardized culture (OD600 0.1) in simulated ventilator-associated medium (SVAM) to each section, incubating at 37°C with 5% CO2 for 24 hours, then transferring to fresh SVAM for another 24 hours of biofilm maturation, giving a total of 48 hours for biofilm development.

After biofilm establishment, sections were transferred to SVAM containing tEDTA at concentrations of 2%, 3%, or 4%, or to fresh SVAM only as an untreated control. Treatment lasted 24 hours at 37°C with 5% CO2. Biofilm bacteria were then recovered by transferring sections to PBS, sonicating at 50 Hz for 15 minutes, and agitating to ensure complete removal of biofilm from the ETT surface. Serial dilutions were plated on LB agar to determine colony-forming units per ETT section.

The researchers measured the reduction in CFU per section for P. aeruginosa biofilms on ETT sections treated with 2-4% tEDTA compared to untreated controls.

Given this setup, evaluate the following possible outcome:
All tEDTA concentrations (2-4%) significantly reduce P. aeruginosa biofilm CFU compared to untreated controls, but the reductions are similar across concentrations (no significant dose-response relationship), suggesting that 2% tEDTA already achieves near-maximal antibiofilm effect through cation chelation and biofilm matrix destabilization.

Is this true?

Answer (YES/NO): NO